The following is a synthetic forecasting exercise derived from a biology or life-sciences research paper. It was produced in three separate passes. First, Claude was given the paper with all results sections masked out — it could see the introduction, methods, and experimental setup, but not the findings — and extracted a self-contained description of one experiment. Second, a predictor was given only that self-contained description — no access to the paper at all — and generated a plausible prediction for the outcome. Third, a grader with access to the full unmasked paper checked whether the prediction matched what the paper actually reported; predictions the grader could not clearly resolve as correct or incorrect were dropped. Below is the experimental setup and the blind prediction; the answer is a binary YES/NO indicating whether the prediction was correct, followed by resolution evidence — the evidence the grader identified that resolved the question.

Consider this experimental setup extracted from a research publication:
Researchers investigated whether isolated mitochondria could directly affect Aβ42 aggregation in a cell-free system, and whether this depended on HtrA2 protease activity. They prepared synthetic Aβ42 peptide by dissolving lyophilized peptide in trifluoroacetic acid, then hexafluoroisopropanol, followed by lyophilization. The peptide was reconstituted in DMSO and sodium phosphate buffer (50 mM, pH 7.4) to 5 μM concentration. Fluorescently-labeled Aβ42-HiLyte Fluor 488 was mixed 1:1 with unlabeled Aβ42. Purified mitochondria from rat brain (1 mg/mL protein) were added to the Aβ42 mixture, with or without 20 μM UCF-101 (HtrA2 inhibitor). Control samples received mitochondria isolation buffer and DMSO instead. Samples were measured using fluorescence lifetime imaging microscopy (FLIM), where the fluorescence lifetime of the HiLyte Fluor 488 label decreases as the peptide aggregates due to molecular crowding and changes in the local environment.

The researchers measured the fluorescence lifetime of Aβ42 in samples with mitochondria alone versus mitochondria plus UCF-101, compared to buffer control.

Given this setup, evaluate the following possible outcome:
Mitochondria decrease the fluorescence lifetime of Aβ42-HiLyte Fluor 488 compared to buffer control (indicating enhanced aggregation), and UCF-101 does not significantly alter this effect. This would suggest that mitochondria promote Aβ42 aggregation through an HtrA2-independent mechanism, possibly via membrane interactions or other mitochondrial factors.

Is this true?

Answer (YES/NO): NO